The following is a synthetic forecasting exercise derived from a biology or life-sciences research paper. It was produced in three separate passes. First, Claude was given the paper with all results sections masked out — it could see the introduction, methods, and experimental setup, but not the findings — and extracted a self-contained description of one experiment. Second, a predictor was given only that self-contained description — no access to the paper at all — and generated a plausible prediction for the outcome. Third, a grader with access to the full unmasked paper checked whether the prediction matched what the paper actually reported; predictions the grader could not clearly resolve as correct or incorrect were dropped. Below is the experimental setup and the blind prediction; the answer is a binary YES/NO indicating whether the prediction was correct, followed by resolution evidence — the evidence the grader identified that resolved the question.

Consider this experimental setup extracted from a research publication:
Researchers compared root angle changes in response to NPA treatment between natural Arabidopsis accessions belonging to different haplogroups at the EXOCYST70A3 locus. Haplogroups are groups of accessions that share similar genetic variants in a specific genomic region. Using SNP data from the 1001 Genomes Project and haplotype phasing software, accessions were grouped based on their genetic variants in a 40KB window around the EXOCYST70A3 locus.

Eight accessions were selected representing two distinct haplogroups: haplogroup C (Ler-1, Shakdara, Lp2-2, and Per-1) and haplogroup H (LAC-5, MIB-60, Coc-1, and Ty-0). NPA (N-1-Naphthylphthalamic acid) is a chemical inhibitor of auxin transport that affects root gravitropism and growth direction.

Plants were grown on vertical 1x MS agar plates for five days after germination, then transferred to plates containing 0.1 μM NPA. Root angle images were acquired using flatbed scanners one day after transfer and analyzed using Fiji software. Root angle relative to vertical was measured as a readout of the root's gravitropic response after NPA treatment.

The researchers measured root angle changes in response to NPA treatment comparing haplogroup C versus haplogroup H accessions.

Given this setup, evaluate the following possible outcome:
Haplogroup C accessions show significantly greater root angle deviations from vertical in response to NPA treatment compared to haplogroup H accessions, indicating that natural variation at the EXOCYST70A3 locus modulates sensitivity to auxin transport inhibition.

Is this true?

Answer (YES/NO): NO